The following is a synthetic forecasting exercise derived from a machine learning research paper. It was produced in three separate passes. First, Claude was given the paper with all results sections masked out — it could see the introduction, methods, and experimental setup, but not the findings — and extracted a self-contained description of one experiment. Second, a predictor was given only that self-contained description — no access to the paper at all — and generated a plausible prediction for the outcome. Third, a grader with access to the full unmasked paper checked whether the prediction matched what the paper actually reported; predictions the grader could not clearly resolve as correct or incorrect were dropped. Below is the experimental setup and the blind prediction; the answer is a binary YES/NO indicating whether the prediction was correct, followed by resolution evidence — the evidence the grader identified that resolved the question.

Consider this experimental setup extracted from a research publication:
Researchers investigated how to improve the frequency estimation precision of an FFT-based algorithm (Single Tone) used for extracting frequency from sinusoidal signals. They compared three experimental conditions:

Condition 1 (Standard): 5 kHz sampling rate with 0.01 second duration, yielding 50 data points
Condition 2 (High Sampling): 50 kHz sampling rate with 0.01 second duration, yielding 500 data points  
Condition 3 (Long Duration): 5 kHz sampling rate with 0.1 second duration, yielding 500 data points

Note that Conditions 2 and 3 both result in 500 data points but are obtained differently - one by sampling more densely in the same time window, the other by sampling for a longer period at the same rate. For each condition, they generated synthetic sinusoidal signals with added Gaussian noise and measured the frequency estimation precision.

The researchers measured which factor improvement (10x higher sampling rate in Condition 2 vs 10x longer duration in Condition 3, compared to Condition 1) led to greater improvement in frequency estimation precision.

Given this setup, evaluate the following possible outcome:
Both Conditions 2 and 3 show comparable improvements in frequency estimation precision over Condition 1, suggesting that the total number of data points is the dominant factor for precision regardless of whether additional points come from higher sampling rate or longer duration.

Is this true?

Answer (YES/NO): NO